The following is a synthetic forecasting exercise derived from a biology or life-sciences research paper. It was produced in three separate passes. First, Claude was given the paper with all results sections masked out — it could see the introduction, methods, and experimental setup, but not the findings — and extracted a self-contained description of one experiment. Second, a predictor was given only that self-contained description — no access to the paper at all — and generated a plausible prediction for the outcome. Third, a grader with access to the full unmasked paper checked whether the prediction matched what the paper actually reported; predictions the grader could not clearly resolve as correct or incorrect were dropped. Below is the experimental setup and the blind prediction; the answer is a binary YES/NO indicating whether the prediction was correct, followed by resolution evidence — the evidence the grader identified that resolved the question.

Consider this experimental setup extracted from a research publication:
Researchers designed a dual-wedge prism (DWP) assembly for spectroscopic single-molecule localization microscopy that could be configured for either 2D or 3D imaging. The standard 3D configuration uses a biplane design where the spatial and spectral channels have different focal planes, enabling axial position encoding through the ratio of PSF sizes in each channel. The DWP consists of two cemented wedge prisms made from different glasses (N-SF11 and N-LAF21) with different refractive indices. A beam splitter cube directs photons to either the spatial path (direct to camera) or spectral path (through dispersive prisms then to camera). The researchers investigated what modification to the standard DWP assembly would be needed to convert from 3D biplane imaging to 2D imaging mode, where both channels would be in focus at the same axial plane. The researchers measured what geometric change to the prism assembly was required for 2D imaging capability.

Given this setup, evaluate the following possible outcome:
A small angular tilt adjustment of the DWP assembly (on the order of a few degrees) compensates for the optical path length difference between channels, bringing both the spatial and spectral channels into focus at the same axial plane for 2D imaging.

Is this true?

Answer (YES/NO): NO